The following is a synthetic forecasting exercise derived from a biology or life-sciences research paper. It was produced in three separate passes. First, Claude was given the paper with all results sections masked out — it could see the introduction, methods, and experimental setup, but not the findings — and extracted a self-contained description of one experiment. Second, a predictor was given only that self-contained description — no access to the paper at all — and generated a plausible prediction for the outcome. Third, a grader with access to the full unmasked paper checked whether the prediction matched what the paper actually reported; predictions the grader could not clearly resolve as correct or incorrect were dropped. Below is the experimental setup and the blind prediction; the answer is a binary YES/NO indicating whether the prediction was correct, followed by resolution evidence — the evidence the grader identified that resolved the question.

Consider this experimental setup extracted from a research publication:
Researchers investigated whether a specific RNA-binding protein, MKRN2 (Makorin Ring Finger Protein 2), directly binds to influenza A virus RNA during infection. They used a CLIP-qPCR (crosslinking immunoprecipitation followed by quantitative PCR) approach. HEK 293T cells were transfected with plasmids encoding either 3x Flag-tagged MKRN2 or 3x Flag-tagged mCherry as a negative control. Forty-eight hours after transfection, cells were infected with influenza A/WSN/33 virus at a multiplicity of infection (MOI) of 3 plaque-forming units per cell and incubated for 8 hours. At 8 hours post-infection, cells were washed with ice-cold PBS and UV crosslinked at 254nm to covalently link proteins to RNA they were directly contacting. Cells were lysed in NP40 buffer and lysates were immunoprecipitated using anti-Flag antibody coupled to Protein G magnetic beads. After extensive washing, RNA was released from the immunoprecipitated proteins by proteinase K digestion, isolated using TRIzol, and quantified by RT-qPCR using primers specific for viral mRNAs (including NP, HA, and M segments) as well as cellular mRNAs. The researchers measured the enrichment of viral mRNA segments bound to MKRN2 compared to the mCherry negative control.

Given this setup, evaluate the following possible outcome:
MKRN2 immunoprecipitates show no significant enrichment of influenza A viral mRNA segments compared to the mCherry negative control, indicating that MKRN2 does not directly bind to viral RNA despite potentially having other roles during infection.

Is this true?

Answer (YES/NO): NO